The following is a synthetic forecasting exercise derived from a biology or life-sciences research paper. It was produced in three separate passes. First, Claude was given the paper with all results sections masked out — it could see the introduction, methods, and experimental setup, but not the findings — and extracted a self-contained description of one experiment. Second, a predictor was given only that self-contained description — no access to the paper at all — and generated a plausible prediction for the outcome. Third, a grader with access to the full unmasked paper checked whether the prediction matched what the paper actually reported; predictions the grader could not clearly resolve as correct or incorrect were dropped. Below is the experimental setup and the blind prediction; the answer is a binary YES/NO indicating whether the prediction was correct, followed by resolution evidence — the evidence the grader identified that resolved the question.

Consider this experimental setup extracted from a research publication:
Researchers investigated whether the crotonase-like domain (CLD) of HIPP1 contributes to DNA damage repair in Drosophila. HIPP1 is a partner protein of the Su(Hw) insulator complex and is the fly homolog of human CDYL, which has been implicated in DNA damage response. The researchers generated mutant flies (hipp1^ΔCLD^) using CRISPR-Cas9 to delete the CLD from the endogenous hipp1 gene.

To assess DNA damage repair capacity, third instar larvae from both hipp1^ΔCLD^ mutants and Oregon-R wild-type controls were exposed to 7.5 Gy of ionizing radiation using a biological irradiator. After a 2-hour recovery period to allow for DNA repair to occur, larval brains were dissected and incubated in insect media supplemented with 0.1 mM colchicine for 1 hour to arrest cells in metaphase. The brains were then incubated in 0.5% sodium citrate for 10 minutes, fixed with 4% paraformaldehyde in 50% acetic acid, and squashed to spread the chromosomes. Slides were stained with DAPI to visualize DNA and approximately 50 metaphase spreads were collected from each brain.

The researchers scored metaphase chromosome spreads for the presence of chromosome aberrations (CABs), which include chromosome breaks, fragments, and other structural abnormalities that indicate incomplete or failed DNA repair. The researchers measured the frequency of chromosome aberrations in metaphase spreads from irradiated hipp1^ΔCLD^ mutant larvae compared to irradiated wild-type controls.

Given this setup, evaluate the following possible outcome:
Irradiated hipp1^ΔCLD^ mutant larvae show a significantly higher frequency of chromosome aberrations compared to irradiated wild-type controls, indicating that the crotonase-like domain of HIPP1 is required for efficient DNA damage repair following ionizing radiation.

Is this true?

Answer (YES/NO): YES